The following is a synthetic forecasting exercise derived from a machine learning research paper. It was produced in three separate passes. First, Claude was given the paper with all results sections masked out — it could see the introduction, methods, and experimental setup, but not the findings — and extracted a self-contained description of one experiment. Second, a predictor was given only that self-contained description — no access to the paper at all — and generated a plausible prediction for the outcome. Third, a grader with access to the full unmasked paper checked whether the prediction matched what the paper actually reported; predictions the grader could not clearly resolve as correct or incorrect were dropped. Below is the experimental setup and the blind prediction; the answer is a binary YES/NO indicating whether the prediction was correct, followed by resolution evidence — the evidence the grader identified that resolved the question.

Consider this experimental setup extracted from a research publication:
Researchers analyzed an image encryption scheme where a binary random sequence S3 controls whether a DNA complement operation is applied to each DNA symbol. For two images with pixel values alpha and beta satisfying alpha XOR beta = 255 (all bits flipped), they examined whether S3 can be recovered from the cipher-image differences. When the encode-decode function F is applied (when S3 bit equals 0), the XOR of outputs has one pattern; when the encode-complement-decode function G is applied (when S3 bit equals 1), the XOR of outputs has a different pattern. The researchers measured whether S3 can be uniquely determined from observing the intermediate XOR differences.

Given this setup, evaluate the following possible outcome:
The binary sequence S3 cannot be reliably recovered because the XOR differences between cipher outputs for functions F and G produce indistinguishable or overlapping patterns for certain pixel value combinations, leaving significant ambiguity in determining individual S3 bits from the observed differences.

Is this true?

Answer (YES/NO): NO